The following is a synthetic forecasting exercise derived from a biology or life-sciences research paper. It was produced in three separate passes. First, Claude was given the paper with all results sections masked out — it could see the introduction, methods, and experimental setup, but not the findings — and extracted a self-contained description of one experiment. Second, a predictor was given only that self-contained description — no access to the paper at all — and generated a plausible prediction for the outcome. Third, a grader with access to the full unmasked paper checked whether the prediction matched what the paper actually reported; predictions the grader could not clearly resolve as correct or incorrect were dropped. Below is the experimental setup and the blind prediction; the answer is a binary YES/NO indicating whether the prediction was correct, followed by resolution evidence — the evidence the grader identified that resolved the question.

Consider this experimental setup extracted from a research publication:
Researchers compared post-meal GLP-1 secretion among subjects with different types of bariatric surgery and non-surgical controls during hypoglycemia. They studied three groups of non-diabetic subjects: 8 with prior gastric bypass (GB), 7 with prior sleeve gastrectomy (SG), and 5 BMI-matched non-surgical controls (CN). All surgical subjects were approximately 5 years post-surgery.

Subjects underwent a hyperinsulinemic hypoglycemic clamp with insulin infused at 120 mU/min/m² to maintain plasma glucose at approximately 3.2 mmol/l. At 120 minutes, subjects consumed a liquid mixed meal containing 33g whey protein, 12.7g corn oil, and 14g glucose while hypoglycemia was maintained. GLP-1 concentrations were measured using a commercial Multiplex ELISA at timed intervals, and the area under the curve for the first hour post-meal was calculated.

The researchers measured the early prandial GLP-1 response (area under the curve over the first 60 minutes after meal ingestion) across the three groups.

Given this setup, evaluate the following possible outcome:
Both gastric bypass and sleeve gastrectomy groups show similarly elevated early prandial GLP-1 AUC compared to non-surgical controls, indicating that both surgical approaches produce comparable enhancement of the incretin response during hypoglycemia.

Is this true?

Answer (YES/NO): NO